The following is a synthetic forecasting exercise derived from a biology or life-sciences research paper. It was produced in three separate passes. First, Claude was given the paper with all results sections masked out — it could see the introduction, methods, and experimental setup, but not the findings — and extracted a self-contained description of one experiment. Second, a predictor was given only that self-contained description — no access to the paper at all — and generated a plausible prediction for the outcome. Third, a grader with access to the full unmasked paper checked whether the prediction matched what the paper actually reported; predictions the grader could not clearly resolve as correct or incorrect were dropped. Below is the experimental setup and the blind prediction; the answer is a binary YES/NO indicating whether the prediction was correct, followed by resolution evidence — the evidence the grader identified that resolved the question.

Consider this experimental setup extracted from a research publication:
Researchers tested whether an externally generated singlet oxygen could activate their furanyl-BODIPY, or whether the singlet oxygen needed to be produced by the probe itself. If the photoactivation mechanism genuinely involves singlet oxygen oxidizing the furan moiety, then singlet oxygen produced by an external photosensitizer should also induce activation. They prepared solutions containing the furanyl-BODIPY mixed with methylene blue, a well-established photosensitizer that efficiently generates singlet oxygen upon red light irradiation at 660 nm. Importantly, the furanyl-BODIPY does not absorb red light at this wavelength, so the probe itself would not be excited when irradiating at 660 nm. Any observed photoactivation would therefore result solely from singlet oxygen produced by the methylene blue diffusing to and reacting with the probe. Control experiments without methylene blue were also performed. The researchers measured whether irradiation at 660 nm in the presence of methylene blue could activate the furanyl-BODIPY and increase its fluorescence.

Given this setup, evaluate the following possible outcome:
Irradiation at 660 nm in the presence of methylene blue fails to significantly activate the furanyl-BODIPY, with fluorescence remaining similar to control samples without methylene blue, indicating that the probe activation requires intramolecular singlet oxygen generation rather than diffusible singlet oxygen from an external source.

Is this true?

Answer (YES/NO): NO